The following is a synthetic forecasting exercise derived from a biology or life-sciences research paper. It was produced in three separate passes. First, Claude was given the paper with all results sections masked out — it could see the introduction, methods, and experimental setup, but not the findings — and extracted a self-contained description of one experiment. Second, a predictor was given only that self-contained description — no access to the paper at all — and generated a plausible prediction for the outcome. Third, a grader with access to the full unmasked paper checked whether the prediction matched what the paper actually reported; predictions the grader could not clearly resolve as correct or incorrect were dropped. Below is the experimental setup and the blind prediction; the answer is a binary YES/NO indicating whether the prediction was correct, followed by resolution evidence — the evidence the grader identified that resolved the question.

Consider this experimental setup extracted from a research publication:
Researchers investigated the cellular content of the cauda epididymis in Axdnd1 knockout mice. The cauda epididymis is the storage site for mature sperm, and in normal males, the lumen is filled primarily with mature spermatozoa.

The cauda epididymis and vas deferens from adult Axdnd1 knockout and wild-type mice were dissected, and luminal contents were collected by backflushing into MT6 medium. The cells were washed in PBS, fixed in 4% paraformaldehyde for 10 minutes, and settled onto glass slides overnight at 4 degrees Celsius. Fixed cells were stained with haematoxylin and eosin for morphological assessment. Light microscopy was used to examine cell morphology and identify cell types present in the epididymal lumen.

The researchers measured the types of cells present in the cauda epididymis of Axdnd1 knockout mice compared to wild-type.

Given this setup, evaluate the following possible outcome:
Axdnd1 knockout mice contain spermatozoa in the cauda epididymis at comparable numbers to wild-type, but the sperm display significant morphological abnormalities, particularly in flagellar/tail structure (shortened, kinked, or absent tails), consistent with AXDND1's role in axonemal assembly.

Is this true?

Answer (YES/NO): NO